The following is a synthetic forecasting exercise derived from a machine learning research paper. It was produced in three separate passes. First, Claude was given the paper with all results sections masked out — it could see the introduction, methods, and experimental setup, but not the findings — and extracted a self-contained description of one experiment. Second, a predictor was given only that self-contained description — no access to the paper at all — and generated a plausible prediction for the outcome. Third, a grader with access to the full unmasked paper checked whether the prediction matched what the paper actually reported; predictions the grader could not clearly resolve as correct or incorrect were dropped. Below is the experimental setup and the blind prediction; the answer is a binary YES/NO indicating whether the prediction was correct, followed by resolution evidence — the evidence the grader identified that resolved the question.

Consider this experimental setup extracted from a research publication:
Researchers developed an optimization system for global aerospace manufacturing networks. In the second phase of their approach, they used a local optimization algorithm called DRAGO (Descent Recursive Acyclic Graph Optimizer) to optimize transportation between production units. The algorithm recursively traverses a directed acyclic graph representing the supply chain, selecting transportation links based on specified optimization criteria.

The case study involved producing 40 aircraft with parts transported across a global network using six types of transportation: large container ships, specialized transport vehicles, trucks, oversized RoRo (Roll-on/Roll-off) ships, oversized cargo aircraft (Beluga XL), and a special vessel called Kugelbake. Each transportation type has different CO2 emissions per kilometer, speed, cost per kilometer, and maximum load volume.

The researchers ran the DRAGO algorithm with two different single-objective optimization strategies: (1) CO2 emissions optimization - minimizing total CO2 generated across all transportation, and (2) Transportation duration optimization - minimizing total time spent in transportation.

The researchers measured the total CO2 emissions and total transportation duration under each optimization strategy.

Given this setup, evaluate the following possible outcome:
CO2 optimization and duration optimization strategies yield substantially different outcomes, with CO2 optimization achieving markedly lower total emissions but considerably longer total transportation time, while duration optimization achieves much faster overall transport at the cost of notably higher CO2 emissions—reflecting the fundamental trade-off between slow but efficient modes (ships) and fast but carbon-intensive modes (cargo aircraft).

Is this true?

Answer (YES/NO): YES